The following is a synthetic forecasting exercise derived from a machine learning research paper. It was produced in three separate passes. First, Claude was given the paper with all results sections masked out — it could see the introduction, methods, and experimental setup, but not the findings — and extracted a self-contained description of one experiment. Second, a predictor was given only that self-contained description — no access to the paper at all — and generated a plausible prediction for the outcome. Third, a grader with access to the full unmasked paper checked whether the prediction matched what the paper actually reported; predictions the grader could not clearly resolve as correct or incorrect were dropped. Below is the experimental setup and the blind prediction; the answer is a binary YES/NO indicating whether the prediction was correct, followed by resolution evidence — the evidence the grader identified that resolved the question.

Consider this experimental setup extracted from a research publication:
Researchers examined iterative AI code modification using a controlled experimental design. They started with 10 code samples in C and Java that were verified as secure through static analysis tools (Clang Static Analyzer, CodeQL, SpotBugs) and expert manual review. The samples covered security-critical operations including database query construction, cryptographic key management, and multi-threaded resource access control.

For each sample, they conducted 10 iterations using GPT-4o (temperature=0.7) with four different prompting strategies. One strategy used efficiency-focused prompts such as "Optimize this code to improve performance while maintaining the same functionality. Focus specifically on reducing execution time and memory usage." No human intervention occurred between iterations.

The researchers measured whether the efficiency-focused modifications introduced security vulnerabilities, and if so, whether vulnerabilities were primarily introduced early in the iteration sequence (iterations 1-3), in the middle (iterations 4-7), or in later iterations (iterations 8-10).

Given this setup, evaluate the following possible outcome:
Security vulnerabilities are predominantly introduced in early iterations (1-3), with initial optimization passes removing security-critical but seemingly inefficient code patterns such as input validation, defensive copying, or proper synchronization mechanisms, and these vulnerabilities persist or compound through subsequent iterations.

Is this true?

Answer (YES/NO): NO